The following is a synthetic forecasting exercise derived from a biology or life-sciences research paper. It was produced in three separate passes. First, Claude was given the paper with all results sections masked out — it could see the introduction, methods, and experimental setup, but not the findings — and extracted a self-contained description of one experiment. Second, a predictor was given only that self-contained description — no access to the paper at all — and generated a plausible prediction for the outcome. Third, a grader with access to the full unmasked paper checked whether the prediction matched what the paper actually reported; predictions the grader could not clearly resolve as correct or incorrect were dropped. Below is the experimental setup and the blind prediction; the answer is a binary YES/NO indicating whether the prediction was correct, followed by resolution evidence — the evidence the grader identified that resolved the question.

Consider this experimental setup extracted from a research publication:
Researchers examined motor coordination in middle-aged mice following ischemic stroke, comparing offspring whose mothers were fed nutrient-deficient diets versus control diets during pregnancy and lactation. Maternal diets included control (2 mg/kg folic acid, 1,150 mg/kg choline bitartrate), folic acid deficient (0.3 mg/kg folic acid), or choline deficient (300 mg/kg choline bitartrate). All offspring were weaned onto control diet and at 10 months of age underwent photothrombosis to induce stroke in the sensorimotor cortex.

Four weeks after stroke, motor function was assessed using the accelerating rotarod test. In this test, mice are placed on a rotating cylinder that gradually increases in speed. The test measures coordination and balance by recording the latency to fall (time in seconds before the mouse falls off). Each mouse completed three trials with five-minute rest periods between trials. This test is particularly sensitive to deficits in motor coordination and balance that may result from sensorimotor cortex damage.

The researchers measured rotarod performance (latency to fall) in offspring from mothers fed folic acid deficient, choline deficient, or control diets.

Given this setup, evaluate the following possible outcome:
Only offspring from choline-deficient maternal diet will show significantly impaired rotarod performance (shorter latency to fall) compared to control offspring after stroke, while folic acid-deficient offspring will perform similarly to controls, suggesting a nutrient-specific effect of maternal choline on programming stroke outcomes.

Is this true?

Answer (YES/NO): NO